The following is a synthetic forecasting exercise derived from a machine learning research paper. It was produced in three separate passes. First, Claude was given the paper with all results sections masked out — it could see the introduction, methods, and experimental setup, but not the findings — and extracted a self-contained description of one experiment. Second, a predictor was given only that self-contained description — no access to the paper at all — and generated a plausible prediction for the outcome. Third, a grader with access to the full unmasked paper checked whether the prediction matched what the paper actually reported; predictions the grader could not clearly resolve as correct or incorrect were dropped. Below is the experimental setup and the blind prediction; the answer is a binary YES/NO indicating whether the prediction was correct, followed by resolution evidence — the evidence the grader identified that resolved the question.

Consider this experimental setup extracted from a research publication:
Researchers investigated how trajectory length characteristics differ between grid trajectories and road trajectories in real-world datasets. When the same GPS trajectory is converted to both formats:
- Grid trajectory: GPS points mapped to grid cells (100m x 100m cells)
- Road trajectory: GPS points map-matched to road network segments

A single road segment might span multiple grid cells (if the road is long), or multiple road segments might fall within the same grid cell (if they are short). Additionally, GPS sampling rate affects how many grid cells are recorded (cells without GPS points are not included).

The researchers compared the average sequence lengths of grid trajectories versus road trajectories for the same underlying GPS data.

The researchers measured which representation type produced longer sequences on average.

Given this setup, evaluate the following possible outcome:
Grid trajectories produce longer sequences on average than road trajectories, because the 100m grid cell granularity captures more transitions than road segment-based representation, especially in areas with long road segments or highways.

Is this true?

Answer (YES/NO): NO